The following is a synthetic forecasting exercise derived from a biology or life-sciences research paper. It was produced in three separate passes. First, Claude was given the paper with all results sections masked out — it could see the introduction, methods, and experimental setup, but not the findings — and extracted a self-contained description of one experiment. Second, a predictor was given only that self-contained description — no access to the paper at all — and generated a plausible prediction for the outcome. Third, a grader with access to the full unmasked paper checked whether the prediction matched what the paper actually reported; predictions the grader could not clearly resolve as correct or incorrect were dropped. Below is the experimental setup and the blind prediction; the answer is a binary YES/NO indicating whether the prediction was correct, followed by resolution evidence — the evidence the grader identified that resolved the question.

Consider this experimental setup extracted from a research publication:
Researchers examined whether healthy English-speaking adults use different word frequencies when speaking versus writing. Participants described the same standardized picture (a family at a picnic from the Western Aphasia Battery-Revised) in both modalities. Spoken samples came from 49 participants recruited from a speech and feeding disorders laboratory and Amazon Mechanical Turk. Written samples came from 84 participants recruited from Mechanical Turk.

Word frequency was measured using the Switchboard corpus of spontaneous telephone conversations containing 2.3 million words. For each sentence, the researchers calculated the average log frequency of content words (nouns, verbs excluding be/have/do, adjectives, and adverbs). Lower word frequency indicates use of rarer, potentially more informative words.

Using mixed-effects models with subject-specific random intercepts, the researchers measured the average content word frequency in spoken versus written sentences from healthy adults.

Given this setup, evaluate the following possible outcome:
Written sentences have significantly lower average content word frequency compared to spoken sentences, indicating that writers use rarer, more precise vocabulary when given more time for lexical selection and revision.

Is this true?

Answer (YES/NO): YES